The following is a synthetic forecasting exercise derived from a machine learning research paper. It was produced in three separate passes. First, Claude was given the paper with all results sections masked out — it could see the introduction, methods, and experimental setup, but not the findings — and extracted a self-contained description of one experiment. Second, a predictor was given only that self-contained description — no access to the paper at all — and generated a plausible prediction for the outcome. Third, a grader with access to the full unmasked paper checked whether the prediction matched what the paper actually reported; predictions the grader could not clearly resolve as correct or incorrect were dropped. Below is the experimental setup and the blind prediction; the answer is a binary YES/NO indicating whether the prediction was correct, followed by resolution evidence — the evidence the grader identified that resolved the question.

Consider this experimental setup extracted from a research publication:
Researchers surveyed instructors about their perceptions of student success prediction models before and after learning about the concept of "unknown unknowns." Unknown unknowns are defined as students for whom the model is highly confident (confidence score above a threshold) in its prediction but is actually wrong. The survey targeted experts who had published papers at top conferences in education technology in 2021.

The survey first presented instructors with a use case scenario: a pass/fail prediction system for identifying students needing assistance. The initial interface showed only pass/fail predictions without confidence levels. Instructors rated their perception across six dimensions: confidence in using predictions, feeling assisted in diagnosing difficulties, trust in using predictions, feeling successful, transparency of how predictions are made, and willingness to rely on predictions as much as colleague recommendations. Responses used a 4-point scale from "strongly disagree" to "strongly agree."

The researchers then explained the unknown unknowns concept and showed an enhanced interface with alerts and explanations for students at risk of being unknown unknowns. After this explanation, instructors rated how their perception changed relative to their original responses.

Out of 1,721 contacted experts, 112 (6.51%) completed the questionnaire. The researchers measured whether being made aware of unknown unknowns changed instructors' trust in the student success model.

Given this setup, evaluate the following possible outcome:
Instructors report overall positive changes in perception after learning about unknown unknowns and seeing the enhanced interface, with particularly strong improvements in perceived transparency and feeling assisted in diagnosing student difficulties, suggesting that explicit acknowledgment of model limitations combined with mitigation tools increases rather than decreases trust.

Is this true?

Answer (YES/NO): NO